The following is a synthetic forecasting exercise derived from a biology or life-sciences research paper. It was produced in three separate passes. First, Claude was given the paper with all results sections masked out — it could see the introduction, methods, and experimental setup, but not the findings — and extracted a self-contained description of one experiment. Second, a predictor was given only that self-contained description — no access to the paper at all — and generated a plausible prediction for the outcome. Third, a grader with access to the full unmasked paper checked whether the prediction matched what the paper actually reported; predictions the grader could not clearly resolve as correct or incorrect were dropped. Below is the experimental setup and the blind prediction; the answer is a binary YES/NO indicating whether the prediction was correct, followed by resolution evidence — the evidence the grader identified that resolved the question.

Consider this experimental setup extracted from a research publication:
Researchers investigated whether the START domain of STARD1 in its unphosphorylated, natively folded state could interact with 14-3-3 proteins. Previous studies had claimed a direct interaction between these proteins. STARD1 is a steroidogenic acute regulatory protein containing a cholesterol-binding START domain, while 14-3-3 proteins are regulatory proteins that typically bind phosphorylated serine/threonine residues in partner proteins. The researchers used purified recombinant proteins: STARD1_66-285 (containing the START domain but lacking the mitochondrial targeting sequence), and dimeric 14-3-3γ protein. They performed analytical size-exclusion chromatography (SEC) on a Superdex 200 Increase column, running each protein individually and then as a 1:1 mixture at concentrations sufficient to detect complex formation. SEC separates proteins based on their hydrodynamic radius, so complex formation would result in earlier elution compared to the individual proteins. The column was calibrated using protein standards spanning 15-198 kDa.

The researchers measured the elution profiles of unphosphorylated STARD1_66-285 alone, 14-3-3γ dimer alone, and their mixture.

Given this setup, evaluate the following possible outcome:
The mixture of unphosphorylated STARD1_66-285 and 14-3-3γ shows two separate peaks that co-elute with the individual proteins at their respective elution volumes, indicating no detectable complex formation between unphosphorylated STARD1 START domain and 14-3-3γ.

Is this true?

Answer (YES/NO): YES